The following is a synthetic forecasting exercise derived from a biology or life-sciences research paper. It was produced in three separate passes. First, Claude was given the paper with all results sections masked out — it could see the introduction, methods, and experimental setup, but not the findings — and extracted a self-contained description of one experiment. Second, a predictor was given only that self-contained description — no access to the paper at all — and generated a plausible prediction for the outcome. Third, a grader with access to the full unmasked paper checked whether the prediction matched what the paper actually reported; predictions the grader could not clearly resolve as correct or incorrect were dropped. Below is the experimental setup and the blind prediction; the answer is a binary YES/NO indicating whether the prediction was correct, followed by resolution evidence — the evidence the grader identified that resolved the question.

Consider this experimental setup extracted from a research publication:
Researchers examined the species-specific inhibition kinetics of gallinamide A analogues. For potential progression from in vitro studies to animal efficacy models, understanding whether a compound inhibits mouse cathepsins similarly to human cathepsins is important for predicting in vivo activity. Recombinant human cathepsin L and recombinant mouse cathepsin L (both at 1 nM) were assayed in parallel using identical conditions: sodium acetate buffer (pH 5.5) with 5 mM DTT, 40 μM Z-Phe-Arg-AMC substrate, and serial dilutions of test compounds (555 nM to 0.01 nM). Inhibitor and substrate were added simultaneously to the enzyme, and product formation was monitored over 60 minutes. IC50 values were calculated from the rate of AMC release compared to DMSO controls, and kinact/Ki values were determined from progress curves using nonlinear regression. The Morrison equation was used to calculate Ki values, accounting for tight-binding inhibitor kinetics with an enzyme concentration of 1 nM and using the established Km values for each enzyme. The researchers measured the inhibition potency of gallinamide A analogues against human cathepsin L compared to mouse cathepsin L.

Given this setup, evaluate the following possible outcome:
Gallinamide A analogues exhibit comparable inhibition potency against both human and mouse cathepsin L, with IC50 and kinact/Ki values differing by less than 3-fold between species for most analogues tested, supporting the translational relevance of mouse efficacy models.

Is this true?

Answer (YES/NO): NO